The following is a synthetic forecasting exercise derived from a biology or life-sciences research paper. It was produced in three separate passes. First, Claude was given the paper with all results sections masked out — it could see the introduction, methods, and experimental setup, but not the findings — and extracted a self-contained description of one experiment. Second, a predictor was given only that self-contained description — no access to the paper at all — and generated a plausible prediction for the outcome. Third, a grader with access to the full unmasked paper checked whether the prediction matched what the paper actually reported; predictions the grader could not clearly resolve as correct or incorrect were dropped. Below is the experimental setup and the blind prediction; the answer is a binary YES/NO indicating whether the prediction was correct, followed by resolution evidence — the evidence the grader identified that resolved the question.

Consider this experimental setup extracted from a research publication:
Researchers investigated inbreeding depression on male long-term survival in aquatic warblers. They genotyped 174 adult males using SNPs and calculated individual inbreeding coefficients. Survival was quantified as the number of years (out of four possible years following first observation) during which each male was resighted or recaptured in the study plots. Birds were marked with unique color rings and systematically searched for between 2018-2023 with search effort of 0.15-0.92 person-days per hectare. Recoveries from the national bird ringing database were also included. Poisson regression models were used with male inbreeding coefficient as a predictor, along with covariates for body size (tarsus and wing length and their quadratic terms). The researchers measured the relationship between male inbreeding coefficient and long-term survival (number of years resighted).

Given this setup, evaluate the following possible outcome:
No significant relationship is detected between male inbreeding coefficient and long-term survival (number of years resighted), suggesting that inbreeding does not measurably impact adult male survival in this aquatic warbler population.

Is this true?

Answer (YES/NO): YES